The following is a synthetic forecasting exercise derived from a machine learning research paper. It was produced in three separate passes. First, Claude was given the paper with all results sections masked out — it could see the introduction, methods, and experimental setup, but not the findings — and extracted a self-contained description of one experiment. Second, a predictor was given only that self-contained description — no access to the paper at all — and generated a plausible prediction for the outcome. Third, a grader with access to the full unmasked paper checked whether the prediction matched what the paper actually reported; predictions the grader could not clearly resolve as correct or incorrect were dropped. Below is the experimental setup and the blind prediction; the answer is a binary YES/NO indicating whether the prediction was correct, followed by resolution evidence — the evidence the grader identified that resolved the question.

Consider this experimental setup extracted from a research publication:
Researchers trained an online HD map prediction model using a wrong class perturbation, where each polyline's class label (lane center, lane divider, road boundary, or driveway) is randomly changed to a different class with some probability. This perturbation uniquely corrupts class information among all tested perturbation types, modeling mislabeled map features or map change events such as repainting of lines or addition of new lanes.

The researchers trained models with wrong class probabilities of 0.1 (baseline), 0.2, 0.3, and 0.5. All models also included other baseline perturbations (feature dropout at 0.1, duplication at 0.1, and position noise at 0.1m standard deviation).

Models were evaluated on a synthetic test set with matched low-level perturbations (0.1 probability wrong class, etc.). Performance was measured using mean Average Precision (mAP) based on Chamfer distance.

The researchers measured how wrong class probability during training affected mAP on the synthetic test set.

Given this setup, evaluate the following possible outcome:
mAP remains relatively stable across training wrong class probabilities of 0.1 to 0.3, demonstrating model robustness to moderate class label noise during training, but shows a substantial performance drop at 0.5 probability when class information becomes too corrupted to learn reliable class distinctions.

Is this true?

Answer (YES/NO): NO